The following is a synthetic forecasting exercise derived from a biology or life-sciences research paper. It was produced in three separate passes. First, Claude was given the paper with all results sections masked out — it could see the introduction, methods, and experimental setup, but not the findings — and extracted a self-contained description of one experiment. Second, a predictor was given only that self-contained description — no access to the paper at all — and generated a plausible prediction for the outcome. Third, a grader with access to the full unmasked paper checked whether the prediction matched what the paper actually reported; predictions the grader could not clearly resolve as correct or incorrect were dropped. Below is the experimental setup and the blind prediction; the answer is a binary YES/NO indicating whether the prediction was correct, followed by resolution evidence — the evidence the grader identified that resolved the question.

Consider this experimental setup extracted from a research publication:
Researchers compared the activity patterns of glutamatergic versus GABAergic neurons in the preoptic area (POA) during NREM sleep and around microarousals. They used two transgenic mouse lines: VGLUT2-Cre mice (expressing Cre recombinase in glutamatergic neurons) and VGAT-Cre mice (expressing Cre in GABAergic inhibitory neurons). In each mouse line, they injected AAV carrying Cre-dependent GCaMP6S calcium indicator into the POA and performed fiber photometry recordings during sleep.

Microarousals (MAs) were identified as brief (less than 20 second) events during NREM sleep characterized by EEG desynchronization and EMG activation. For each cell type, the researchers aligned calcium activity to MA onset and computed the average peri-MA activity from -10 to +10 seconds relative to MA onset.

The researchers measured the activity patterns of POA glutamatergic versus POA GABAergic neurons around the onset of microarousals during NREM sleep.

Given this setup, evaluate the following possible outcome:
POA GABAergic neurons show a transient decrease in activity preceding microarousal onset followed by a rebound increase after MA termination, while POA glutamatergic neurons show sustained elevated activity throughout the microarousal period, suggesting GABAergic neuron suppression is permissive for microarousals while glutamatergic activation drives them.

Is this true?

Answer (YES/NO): NO